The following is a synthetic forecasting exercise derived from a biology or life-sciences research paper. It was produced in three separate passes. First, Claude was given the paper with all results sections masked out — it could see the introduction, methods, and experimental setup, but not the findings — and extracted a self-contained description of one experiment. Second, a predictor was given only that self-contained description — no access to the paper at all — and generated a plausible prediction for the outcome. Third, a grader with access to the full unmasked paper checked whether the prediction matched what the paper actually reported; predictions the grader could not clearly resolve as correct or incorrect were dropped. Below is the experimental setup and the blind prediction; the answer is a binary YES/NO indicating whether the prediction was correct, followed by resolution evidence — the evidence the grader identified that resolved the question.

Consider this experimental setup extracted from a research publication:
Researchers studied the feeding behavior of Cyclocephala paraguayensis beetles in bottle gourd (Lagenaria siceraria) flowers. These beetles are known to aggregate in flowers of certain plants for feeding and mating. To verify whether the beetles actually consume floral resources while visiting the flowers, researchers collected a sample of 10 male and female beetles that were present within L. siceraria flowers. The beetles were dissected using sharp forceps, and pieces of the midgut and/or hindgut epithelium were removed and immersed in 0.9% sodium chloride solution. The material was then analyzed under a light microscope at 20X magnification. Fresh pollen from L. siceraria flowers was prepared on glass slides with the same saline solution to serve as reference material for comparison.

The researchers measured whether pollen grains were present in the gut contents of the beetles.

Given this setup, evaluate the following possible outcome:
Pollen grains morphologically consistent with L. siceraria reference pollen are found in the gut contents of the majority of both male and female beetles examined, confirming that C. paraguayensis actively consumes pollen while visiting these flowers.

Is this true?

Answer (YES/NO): NO